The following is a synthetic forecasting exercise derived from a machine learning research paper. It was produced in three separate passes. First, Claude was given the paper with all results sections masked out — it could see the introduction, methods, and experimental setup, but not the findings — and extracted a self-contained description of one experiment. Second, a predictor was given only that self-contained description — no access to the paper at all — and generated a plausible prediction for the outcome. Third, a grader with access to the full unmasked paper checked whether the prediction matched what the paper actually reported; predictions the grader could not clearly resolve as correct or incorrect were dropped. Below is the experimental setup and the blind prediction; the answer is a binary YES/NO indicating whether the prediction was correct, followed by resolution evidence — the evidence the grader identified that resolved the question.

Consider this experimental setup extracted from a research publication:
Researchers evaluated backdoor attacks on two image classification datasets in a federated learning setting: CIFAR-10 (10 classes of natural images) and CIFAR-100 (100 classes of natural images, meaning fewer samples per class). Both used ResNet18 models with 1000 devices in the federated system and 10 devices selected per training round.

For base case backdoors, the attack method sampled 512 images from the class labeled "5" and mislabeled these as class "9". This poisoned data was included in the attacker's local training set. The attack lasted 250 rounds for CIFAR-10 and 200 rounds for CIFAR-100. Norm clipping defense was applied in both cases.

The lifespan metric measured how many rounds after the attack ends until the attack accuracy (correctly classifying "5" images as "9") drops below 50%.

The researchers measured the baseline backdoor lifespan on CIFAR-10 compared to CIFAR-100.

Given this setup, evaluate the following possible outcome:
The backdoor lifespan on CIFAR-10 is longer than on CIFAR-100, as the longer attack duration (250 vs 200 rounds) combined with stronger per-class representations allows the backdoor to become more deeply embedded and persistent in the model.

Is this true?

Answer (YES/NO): NO